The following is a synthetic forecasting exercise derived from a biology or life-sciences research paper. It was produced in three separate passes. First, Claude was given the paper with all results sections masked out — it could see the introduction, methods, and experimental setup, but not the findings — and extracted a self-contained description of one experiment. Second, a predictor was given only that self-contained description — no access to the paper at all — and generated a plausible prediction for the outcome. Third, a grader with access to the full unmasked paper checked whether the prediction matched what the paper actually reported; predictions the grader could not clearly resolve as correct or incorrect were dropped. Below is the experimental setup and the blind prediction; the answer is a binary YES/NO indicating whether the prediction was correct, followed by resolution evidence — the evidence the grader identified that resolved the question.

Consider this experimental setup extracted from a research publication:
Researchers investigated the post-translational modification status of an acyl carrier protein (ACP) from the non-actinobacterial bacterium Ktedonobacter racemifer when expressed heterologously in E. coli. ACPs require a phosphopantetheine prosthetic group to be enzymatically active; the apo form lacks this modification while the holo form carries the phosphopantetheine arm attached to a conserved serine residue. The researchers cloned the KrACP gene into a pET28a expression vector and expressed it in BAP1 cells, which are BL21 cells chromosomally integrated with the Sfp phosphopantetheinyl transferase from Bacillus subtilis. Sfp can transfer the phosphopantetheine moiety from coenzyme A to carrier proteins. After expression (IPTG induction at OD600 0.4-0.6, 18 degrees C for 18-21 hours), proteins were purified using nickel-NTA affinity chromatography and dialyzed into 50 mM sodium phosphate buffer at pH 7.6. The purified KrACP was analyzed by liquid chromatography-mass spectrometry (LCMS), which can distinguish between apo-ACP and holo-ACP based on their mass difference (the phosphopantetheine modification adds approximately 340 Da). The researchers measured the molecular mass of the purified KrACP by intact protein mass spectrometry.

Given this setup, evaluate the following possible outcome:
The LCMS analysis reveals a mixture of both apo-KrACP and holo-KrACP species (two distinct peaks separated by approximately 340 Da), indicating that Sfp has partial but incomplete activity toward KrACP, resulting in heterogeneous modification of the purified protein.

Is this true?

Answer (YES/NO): YES